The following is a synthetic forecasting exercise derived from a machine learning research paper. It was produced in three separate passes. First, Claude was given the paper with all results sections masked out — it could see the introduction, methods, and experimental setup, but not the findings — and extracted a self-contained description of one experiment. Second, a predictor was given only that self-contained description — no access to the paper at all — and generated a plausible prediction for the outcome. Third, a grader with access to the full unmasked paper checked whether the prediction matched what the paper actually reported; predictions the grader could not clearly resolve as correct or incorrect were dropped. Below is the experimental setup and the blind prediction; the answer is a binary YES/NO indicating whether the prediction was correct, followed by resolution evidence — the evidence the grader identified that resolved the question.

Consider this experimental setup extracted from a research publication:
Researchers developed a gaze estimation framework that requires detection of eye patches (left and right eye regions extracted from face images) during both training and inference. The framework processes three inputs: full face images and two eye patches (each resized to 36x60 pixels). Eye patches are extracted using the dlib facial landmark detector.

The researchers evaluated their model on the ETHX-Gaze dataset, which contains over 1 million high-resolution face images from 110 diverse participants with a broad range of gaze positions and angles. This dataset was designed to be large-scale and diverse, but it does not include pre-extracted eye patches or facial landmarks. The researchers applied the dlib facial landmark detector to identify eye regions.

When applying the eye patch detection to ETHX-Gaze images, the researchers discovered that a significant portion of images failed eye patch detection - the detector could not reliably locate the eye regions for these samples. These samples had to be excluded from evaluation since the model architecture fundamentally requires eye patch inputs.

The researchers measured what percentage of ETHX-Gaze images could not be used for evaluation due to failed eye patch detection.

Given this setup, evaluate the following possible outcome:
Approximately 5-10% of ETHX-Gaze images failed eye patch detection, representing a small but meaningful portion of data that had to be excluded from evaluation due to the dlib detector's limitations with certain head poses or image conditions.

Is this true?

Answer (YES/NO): NO